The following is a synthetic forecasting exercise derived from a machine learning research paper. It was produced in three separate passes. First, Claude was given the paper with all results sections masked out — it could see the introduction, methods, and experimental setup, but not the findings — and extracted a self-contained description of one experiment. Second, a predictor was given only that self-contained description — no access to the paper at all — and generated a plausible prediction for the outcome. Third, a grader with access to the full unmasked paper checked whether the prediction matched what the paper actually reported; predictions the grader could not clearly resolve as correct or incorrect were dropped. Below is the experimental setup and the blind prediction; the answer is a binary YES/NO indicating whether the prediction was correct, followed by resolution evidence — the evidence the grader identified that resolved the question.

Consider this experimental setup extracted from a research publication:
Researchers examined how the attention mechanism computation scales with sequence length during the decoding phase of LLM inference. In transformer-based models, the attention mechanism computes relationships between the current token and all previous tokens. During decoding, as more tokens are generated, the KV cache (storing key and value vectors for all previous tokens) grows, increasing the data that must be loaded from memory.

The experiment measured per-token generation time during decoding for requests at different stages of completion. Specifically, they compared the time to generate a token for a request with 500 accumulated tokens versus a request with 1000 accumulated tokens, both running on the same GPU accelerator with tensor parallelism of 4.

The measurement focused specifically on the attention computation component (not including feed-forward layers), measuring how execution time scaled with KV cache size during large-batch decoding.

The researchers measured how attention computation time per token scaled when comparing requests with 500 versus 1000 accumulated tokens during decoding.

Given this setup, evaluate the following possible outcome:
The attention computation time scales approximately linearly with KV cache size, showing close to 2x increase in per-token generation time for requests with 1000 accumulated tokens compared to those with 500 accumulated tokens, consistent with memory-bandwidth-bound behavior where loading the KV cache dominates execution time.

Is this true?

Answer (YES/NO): YES